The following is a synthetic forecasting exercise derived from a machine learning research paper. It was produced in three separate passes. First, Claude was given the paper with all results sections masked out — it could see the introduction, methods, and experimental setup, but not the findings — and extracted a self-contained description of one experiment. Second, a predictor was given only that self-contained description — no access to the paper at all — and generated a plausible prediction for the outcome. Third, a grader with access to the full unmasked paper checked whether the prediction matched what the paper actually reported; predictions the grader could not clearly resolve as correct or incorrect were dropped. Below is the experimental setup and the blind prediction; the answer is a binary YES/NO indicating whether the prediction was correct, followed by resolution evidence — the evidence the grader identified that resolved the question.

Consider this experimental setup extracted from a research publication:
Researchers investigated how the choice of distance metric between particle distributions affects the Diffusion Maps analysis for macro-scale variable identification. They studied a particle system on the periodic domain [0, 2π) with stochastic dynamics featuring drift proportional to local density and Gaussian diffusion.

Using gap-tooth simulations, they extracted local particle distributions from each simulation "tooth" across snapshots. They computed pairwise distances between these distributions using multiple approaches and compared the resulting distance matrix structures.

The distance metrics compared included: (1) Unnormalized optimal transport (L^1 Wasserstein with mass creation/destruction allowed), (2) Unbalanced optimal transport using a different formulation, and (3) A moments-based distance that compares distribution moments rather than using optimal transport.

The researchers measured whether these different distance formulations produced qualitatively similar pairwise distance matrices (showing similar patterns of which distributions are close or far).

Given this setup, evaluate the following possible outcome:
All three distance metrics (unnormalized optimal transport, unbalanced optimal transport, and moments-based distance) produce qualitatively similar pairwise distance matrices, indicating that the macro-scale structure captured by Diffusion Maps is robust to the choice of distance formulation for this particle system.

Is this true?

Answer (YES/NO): YES